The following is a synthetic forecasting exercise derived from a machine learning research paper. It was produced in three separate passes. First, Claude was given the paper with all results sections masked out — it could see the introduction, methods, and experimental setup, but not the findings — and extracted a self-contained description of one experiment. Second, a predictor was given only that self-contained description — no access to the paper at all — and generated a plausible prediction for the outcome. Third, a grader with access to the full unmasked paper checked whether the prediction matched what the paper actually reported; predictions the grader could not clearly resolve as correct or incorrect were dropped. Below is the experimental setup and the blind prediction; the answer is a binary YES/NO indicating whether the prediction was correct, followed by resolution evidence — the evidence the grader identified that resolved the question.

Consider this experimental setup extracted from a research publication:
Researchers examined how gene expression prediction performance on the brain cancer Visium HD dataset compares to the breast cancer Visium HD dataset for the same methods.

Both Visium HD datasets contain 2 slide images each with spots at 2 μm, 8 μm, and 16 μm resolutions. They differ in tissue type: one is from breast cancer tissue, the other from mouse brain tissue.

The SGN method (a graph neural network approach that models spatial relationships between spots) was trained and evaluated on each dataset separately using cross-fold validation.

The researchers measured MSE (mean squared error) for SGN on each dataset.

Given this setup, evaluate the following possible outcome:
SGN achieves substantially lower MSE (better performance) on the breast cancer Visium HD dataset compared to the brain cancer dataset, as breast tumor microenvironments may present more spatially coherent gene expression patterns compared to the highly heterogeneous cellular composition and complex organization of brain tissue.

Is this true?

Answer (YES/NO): NO